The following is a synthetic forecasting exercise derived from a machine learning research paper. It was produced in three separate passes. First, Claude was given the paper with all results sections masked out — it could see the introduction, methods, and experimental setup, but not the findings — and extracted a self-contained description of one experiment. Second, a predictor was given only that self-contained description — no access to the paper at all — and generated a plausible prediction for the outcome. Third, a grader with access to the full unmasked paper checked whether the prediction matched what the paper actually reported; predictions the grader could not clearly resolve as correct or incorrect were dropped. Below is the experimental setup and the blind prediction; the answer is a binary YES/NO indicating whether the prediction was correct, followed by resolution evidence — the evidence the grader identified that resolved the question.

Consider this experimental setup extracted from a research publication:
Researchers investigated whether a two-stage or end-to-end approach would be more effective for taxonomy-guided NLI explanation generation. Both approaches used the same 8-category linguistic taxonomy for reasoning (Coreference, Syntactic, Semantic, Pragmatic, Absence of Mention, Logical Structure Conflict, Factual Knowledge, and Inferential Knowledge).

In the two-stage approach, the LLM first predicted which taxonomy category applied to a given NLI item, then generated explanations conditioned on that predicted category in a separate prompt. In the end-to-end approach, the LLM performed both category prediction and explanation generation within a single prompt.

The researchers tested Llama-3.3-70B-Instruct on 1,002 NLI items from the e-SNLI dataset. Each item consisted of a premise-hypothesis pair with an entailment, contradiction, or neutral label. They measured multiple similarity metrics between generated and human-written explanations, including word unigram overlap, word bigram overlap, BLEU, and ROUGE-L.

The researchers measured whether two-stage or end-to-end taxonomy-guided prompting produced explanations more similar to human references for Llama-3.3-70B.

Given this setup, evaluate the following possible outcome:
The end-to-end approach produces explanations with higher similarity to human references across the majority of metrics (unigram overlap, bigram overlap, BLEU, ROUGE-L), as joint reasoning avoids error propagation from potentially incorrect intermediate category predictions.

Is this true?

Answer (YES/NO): NO